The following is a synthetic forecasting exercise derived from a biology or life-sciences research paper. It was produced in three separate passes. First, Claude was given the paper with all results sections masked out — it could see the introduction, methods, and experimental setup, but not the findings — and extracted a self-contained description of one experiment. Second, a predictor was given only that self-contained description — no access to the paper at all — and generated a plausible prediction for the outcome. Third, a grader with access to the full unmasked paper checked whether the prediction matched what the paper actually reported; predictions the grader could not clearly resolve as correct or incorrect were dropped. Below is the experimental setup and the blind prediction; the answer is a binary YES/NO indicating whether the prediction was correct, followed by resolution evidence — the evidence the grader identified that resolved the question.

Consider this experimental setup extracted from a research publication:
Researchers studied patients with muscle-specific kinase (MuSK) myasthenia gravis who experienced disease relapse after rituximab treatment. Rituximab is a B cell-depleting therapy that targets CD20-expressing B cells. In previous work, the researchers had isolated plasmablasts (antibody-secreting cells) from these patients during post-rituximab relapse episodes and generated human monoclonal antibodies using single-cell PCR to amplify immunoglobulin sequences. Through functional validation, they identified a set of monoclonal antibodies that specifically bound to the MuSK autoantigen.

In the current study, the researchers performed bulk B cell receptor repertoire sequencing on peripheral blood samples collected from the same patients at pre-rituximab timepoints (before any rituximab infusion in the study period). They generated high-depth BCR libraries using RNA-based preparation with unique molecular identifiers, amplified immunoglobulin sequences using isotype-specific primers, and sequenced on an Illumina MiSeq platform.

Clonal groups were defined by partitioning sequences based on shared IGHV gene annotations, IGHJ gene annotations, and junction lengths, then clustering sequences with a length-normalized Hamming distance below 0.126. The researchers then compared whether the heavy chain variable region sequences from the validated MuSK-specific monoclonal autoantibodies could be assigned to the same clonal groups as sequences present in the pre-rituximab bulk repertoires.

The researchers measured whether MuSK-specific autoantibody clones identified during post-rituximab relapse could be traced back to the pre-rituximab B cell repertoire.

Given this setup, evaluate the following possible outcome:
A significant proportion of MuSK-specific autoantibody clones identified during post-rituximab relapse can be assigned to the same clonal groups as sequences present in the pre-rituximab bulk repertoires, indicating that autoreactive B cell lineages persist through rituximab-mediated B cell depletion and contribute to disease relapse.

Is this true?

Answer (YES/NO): NO